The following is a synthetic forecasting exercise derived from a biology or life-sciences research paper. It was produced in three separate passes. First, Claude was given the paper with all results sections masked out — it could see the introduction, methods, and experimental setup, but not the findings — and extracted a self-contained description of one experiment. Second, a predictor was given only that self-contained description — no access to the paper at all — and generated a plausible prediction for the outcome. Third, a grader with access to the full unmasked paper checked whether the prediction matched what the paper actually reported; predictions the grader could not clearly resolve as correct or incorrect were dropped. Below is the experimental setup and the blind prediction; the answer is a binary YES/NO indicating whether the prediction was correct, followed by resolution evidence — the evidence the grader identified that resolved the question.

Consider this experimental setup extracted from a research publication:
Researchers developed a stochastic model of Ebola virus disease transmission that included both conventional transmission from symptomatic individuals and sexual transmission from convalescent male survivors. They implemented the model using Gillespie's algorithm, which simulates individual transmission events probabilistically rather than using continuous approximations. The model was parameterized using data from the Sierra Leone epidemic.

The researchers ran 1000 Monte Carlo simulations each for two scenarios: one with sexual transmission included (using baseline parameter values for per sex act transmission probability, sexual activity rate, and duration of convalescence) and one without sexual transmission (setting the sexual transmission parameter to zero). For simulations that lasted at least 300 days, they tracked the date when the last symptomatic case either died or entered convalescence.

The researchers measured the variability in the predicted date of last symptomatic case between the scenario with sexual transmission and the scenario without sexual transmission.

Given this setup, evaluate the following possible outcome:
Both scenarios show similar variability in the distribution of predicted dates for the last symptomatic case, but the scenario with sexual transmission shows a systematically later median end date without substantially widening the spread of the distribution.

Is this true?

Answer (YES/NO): NO